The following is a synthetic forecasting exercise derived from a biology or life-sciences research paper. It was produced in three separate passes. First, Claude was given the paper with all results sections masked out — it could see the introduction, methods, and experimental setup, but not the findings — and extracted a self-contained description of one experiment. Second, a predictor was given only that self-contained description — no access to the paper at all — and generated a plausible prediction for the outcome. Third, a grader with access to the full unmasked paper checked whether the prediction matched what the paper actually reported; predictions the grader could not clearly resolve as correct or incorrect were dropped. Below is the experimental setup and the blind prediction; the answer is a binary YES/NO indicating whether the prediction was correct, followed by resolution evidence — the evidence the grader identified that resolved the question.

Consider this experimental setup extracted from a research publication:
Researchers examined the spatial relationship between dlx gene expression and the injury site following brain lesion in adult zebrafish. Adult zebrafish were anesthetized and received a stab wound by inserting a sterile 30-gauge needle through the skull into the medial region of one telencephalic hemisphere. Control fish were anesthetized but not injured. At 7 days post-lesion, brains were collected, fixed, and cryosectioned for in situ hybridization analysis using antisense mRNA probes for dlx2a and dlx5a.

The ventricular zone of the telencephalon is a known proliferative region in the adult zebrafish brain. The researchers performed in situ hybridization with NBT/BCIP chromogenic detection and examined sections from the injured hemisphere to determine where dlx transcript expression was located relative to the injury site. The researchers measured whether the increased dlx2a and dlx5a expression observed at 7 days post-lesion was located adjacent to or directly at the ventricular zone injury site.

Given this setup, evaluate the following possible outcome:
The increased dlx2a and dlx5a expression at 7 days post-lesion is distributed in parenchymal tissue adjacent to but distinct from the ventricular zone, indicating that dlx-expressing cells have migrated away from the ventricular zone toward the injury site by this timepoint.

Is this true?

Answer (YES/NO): NO